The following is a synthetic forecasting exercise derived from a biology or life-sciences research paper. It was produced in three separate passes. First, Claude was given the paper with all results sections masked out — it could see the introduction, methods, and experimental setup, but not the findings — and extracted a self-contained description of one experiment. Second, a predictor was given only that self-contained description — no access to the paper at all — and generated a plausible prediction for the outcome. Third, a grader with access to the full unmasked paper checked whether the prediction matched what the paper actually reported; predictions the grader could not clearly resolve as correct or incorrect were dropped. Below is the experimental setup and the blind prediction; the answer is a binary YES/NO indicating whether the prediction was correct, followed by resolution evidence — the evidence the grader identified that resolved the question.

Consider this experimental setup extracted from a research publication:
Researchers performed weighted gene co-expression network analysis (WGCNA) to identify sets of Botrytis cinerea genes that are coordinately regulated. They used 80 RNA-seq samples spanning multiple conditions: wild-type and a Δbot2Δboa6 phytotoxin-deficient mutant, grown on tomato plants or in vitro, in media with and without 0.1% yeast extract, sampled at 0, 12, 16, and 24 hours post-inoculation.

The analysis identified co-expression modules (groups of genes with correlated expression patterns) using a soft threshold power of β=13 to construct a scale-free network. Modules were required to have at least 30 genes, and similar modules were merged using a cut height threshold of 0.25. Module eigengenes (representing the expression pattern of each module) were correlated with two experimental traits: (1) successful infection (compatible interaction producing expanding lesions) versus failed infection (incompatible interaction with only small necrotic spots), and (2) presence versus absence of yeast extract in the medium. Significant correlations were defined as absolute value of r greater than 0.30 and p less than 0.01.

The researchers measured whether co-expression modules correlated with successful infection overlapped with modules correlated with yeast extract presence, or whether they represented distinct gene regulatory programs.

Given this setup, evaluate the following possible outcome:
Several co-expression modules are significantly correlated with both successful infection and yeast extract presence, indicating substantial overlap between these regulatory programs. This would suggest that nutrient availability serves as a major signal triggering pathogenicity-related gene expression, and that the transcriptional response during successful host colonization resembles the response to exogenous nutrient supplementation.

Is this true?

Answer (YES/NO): NO